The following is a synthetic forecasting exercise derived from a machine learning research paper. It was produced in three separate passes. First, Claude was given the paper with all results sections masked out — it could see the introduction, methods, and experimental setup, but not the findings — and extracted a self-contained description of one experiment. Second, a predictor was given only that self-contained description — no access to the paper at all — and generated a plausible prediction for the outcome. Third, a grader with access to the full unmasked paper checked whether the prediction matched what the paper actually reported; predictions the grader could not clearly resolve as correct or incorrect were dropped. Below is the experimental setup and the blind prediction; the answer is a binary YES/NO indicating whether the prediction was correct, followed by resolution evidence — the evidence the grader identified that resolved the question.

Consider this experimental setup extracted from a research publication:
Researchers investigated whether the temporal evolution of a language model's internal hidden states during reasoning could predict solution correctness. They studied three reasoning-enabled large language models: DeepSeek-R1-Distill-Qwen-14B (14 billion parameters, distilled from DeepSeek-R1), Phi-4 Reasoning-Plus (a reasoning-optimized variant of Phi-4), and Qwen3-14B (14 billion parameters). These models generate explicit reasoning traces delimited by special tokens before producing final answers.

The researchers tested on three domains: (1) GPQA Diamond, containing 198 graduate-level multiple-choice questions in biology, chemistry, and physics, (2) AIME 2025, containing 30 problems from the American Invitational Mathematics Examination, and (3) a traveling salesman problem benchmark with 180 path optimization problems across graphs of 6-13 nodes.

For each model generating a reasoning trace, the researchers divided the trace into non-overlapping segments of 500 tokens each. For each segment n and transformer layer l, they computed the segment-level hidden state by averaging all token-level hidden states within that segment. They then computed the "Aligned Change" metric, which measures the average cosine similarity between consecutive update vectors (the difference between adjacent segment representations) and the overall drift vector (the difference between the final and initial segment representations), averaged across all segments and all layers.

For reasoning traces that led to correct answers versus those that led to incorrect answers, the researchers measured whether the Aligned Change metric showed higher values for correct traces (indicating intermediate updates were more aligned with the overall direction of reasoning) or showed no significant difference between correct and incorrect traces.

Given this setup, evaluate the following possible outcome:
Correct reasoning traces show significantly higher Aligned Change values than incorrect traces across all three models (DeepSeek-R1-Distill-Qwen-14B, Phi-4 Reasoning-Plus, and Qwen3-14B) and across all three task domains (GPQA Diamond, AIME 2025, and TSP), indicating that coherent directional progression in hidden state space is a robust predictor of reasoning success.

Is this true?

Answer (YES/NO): YES